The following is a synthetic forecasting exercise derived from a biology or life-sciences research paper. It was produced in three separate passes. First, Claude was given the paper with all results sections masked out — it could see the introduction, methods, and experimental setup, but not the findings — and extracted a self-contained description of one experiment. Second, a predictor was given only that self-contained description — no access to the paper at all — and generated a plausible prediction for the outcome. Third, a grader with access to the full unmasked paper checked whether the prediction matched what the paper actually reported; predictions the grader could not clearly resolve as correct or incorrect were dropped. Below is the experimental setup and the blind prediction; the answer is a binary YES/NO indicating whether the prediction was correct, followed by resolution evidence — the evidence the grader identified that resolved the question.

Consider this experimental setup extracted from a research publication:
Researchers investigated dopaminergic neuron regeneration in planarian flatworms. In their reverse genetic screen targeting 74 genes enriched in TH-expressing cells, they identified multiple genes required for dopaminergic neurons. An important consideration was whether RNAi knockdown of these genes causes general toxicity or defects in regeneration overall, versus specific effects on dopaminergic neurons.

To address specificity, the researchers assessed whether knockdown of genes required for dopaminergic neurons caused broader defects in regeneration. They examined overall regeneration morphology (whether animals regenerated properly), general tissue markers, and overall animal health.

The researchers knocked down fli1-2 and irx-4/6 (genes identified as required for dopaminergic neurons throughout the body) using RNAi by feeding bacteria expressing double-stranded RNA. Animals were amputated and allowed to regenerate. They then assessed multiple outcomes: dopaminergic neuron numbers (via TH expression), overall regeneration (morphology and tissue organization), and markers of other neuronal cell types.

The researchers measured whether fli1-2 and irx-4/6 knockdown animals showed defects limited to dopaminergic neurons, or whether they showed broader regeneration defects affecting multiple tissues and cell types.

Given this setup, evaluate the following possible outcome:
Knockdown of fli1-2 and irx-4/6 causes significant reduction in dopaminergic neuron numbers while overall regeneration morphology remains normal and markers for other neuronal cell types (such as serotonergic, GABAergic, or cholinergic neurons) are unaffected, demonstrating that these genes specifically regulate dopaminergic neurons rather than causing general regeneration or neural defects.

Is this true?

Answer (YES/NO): NO